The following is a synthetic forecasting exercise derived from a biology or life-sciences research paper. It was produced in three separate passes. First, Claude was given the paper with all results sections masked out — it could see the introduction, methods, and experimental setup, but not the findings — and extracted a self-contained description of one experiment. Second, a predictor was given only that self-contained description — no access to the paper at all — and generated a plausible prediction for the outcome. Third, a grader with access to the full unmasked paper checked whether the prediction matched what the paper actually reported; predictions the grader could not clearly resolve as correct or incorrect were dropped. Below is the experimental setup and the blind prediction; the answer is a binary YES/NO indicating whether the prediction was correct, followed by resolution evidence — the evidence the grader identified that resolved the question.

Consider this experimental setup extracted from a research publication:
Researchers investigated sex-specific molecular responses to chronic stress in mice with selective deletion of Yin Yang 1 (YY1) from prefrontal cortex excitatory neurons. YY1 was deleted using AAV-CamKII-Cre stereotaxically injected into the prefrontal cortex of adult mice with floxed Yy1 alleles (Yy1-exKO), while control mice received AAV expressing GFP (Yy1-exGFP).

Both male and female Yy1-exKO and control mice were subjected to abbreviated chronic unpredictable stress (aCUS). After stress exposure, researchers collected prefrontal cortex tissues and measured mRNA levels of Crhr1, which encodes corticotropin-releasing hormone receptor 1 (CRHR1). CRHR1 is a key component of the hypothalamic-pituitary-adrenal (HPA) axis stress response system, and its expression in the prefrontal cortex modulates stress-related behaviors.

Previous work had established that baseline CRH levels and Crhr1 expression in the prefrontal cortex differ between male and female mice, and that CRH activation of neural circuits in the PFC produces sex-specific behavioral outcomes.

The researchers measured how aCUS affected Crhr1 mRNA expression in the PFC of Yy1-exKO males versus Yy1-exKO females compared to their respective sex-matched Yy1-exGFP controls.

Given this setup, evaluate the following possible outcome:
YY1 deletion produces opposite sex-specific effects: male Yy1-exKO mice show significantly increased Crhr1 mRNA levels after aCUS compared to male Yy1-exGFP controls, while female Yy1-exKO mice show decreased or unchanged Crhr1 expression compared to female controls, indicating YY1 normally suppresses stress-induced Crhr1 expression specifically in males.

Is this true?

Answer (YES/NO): YES